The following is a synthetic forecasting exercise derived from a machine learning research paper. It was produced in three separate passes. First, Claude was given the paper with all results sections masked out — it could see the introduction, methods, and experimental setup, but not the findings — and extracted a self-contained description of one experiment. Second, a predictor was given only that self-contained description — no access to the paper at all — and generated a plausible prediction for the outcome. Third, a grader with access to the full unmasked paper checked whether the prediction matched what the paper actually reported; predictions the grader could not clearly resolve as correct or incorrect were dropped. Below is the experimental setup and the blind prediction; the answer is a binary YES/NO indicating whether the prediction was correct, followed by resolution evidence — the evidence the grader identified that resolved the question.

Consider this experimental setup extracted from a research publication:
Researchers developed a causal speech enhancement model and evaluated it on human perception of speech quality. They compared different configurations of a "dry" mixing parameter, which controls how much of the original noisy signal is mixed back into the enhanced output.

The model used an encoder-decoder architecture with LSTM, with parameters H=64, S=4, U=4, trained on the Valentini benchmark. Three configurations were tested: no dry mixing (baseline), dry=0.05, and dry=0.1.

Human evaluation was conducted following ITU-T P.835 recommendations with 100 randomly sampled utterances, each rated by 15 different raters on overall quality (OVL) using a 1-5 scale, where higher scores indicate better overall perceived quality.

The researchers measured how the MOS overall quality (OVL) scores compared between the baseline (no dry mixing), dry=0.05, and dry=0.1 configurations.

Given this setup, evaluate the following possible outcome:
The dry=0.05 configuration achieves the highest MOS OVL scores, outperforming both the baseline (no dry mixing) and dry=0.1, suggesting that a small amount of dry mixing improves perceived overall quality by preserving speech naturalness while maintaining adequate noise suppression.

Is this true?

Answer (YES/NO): YES